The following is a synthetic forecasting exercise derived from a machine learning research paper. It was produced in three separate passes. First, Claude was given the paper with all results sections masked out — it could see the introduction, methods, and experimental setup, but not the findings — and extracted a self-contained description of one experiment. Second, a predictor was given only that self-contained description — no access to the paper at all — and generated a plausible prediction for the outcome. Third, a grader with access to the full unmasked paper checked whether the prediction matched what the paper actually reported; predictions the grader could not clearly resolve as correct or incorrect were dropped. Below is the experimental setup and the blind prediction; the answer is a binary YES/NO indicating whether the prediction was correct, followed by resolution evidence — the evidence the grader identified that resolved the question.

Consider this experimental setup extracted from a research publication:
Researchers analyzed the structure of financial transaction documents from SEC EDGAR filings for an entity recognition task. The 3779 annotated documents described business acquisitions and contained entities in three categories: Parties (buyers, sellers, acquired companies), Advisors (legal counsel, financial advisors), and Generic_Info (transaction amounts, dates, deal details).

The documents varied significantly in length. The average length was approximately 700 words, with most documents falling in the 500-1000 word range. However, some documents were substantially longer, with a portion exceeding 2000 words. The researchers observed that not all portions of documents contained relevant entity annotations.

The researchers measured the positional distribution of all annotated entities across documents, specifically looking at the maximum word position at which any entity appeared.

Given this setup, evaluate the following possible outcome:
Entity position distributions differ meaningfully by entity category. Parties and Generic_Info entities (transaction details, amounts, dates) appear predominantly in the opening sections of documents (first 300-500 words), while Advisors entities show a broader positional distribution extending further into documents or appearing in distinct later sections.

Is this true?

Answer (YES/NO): NO